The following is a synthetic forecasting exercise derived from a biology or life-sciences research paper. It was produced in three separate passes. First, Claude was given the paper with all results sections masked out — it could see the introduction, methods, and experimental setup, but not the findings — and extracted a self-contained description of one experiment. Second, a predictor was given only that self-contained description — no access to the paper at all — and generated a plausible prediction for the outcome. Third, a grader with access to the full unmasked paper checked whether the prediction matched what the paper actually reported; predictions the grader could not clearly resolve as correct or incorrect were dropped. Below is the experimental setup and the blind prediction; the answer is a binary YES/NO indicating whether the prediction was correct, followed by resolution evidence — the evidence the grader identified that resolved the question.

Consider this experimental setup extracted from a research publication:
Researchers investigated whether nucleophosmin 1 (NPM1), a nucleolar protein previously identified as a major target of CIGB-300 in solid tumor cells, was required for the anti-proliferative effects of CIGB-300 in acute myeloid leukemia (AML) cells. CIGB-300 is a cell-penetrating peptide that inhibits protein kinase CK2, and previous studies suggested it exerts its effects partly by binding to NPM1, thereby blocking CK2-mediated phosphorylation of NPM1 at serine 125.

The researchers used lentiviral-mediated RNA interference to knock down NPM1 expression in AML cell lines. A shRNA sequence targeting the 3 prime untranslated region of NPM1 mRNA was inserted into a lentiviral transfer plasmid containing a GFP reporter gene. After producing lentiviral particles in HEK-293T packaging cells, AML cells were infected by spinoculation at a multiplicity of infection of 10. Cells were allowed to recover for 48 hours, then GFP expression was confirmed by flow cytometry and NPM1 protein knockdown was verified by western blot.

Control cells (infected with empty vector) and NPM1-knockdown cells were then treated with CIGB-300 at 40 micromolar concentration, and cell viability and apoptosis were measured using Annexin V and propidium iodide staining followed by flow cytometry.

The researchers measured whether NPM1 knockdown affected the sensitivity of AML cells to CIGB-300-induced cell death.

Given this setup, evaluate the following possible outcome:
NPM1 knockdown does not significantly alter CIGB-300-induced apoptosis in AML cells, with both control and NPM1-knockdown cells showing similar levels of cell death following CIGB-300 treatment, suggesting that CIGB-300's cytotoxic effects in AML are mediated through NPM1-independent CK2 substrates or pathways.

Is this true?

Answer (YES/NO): YES